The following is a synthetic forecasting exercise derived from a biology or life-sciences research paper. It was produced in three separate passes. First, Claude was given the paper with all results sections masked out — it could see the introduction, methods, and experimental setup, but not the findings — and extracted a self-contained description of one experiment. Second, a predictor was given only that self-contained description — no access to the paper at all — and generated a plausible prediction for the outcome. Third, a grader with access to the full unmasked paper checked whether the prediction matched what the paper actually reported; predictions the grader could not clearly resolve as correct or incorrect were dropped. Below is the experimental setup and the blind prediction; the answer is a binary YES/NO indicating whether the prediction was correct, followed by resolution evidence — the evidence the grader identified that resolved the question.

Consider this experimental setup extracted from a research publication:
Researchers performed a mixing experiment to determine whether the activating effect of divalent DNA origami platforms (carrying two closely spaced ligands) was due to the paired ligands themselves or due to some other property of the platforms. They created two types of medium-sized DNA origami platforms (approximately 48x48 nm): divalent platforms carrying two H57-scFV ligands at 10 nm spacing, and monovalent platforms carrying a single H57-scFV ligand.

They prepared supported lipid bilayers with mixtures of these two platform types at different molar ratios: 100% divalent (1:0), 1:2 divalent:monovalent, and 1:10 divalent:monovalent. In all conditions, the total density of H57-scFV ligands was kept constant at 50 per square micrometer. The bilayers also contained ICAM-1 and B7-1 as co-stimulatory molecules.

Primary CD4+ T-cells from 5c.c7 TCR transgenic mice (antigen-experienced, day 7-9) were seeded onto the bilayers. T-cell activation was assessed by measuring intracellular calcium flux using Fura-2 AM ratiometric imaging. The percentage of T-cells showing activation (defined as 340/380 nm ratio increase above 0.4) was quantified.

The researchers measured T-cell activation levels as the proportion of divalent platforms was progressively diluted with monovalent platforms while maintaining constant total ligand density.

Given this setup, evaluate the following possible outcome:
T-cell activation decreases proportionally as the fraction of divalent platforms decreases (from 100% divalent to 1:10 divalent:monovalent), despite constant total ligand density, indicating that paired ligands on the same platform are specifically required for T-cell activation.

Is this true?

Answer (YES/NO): NO